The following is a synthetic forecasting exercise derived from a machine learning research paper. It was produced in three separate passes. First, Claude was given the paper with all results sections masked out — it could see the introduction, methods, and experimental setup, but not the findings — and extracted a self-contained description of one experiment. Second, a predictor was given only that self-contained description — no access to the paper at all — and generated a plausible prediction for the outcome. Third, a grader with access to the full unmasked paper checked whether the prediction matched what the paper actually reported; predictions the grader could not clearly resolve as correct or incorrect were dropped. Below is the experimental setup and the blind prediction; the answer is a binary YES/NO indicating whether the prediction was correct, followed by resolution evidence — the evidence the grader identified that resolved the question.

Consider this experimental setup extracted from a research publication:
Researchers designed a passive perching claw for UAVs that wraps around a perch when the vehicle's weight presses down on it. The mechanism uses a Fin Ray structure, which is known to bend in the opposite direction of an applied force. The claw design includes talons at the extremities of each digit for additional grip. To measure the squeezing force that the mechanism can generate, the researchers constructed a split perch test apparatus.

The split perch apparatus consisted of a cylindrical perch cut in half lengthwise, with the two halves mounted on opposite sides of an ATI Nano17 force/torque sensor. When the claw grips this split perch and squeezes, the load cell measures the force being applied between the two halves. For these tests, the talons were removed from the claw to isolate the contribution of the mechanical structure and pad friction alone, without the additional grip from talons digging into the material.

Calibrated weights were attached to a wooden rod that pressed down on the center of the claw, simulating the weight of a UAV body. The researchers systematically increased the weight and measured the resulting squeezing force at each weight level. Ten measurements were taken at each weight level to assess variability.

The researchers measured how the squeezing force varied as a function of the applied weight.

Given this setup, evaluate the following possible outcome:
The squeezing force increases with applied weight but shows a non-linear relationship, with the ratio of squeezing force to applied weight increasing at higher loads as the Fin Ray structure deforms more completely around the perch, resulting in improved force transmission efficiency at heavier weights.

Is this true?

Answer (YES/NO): NO